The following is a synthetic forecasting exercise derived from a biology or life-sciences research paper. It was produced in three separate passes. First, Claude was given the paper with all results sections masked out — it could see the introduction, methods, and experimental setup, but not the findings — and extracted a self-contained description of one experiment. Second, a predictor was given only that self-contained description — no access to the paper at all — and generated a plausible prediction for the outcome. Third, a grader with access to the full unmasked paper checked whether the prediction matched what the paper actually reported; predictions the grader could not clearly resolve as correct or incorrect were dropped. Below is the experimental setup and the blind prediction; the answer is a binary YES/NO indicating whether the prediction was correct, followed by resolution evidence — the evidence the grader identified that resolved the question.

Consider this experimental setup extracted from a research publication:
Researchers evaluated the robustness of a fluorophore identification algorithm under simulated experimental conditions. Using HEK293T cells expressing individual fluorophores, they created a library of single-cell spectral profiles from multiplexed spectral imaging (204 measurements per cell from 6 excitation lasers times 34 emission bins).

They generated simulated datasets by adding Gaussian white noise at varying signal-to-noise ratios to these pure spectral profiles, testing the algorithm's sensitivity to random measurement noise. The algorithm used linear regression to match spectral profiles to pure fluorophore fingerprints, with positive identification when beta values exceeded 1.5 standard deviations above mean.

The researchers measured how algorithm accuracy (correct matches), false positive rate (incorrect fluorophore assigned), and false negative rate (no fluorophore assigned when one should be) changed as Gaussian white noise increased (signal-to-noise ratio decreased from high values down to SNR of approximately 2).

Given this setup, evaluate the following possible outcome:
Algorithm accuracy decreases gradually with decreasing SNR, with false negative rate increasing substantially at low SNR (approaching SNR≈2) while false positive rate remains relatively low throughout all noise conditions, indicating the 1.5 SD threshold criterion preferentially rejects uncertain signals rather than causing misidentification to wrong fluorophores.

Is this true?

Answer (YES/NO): NO